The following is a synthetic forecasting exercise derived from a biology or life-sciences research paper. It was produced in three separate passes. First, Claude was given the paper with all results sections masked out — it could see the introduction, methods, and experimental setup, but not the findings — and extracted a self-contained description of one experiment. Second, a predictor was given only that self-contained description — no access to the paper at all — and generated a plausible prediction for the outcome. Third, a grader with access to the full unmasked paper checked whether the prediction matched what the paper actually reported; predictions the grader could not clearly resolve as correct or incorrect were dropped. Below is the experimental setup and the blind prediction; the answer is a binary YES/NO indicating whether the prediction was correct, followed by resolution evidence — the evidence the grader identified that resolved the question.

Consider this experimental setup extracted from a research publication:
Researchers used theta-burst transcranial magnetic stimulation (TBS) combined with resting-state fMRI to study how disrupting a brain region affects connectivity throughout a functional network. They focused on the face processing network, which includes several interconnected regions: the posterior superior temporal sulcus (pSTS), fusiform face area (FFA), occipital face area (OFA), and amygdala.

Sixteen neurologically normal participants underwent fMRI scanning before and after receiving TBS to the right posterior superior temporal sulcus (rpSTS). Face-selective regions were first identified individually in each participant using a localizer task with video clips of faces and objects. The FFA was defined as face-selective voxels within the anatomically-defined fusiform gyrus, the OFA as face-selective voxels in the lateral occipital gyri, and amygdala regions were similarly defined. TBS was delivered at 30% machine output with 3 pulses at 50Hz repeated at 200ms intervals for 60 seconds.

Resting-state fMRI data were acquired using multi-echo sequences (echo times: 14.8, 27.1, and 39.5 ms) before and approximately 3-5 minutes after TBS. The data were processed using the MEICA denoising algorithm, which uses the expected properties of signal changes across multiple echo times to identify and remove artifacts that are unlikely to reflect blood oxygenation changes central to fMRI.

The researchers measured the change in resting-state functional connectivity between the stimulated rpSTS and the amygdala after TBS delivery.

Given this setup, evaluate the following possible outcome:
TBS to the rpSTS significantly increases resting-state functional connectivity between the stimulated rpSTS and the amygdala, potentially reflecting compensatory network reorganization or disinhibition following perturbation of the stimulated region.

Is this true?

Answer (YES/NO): NO